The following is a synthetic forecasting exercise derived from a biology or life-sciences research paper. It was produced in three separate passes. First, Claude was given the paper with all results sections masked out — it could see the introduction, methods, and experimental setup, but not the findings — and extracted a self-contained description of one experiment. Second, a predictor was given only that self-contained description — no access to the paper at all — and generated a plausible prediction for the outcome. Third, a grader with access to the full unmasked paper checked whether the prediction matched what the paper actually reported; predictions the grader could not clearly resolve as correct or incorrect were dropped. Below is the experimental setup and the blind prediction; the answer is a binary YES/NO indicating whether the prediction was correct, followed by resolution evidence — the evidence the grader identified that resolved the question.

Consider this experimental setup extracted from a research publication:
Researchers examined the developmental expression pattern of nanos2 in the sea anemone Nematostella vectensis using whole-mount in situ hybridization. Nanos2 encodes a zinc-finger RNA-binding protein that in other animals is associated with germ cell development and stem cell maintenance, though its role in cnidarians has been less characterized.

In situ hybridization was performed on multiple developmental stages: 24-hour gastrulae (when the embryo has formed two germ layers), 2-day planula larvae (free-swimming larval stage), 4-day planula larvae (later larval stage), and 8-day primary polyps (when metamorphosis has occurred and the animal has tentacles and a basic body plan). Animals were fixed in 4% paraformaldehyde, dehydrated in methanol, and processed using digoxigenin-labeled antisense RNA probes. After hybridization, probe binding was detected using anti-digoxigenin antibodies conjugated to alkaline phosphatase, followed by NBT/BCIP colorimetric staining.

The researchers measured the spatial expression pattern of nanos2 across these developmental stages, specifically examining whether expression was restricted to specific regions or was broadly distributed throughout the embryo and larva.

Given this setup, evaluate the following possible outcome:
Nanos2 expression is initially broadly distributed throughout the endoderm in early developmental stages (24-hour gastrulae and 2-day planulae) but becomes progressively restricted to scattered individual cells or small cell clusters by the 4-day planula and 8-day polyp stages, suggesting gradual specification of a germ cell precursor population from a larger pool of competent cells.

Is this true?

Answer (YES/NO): NO